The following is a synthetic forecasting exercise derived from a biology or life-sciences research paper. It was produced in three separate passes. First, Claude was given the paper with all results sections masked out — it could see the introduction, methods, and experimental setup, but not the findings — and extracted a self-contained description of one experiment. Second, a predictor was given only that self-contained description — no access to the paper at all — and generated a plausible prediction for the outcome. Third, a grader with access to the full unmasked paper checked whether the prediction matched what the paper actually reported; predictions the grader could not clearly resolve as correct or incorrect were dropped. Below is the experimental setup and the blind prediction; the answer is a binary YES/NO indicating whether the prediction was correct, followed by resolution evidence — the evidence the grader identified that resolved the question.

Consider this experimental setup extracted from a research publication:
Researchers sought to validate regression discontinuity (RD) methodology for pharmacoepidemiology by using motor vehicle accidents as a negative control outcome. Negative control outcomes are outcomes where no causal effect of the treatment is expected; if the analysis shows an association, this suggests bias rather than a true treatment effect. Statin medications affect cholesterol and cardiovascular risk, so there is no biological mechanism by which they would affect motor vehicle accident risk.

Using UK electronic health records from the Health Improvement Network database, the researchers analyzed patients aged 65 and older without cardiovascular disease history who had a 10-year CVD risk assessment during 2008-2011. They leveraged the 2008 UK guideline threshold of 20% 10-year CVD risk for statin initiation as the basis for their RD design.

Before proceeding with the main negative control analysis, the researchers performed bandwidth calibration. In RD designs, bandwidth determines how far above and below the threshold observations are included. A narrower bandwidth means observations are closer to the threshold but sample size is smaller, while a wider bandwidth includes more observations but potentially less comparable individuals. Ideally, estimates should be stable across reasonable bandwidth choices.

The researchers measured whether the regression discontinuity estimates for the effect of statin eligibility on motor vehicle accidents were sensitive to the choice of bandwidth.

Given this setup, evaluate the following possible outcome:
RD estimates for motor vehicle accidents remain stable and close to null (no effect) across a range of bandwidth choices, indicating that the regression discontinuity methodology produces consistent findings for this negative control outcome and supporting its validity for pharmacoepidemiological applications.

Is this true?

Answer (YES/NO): NO